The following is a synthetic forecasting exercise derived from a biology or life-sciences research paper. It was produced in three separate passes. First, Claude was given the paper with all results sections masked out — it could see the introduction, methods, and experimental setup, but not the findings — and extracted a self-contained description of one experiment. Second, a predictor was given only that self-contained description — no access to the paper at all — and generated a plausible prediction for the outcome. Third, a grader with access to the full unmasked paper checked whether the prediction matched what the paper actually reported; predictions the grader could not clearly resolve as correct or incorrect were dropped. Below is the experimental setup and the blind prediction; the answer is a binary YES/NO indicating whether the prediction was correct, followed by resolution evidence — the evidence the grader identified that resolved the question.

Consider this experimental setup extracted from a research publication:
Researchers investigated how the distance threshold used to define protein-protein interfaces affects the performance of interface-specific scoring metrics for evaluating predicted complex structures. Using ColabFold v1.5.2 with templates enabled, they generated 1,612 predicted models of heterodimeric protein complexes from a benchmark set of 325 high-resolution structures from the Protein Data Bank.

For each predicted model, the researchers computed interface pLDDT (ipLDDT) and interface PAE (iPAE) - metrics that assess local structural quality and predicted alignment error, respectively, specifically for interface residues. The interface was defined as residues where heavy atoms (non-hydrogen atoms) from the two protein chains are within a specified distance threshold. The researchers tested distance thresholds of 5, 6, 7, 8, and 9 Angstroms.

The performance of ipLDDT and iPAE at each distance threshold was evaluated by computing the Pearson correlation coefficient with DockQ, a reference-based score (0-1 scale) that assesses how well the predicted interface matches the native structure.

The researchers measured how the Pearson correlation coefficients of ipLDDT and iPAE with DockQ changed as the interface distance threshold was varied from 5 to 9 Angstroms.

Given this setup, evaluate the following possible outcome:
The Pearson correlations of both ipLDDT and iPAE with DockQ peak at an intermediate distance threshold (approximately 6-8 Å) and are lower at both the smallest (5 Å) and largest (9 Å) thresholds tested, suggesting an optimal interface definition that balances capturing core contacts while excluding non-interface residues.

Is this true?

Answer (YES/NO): NO